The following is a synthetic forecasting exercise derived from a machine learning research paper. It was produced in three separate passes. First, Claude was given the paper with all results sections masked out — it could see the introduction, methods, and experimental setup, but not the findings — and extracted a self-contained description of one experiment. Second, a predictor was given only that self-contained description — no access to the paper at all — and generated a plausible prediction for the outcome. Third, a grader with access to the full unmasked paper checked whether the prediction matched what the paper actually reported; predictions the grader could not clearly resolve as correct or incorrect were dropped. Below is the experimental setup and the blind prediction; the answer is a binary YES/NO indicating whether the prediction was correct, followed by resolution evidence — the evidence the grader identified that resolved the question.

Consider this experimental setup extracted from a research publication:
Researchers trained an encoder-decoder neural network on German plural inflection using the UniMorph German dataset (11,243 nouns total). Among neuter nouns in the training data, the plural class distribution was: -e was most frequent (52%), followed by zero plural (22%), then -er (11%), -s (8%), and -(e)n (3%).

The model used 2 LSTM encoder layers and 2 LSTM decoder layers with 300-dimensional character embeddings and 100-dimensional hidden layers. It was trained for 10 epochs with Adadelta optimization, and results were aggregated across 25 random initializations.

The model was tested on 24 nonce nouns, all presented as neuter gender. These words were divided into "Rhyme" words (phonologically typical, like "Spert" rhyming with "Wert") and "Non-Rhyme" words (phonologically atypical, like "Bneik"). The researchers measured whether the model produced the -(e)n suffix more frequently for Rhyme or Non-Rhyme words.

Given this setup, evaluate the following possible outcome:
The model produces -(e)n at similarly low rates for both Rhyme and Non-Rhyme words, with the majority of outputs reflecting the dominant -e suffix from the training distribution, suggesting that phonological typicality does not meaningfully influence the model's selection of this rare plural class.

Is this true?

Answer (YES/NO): NO